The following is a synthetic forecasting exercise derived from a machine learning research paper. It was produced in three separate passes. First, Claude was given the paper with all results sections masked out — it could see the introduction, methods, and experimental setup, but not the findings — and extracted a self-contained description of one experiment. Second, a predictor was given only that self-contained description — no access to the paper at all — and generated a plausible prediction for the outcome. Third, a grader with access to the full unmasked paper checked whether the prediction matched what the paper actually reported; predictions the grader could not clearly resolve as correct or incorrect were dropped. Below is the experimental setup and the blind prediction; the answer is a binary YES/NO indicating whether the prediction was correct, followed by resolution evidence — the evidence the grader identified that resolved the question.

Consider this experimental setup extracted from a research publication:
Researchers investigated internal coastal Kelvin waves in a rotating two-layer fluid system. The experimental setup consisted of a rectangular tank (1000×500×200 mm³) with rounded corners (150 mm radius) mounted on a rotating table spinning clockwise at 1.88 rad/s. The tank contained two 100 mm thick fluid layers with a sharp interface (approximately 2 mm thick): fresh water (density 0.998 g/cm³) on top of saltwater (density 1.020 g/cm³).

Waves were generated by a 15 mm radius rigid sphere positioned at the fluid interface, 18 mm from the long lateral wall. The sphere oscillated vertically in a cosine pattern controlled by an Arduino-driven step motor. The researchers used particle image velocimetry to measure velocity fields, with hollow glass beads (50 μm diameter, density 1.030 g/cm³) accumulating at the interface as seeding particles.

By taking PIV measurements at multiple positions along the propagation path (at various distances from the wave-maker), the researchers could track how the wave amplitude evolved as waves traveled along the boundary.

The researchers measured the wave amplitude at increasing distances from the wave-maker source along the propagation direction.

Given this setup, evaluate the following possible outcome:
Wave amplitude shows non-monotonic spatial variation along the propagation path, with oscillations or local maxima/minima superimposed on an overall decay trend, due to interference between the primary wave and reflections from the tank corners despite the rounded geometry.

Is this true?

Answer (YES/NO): NO